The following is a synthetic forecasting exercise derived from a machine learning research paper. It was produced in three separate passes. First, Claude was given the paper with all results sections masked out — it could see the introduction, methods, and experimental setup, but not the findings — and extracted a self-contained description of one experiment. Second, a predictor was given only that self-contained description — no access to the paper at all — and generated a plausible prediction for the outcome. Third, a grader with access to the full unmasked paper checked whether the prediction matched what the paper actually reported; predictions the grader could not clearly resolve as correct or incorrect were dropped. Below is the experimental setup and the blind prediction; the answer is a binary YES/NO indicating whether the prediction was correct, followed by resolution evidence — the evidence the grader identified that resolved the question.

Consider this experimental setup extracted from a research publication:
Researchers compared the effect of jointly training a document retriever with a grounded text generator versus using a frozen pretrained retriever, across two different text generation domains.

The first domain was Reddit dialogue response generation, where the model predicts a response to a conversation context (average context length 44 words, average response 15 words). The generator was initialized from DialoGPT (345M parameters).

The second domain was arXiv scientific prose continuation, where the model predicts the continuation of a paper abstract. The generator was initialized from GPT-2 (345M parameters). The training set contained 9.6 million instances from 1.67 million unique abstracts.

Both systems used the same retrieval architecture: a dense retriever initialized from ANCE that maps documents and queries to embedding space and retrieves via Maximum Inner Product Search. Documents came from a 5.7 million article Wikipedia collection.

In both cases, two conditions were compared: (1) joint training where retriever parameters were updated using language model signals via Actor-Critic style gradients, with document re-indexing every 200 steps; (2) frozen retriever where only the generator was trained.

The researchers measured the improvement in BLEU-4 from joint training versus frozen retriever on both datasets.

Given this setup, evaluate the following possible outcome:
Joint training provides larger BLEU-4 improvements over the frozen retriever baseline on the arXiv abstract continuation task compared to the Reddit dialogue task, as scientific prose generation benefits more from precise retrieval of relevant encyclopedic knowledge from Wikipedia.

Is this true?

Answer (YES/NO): NO